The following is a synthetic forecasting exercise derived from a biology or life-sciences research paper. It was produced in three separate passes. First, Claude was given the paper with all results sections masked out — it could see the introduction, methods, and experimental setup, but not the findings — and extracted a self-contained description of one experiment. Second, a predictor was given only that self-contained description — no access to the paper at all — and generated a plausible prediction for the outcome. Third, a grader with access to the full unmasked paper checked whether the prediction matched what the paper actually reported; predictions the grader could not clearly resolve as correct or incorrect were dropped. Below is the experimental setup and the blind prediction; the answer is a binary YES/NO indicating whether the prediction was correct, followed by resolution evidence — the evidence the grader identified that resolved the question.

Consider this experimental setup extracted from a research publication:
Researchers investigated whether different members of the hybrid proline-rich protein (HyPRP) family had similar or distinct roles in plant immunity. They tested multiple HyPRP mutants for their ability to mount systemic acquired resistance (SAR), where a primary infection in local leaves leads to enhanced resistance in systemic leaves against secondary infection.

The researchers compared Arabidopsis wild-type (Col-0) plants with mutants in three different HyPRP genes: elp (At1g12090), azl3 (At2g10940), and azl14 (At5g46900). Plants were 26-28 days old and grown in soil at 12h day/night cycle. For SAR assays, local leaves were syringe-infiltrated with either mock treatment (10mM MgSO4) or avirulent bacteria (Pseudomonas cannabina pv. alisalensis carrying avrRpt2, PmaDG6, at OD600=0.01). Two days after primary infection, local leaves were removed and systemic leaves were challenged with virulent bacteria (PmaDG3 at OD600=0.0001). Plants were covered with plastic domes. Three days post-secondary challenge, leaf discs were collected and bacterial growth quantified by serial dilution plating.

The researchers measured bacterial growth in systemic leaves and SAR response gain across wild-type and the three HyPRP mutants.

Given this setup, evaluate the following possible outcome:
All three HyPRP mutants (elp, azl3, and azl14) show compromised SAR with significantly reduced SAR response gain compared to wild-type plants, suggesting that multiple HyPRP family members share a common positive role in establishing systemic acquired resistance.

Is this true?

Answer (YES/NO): NO